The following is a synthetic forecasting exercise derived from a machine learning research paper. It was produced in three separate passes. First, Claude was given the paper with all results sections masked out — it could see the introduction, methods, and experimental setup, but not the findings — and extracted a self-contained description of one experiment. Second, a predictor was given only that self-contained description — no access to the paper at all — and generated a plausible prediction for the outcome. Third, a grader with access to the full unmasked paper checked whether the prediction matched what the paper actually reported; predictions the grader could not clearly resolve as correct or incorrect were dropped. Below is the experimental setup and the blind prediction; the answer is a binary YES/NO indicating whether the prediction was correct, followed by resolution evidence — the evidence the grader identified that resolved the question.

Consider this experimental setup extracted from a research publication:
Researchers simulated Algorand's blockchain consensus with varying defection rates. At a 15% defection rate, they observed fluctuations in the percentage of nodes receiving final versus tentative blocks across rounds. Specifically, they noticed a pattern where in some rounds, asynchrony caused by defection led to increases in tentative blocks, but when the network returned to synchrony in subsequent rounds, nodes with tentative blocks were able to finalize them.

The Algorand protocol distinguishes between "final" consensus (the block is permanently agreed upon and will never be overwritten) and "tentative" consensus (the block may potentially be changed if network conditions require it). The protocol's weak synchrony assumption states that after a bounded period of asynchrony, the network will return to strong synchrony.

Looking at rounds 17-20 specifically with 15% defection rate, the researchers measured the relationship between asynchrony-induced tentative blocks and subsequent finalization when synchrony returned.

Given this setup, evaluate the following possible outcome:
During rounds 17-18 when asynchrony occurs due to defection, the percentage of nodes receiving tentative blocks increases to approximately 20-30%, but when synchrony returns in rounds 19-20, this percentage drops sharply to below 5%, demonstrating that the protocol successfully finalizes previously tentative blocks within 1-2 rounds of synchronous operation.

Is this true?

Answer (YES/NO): NO